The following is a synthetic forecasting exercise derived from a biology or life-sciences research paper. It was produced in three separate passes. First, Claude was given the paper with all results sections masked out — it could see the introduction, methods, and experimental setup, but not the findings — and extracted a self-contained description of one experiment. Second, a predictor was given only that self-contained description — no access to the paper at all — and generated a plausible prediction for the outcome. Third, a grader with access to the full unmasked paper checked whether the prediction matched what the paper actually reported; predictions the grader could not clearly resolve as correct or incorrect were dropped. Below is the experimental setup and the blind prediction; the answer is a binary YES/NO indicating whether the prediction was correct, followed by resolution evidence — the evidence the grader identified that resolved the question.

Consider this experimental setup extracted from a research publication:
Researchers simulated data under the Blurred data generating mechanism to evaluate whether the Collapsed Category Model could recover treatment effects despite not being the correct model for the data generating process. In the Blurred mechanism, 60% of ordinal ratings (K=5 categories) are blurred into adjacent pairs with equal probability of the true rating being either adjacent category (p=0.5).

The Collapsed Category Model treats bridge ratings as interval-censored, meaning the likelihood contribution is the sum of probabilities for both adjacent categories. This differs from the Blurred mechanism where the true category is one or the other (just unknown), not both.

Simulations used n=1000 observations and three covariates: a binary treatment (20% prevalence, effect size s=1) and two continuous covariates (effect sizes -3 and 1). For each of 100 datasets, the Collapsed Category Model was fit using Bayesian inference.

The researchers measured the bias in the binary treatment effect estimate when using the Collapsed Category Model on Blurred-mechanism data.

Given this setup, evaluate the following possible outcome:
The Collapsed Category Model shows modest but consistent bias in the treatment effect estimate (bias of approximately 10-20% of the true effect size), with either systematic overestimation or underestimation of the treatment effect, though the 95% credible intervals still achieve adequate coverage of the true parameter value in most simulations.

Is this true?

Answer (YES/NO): NO